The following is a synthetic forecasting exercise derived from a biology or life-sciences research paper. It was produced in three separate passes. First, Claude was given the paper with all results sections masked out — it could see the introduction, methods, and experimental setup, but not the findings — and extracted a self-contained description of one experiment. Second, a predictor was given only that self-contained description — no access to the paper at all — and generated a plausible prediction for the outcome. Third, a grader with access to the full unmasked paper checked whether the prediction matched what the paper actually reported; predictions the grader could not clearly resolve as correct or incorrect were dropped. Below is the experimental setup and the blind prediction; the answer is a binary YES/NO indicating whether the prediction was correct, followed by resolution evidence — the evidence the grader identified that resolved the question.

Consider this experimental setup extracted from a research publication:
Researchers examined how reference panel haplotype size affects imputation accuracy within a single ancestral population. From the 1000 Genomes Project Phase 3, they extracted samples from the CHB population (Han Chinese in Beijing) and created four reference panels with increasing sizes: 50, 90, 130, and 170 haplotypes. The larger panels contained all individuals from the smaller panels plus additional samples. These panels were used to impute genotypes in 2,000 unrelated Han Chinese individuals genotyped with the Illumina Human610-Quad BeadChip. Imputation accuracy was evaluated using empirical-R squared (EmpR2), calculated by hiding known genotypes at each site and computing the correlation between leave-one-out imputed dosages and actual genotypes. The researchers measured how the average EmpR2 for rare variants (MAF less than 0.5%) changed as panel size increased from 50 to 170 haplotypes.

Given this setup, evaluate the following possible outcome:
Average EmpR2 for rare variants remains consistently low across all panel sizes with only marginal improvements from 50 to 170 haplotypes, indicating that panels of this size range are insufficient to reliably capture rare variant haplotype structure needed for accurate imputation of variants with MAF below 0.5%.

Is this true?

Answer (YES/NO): NO